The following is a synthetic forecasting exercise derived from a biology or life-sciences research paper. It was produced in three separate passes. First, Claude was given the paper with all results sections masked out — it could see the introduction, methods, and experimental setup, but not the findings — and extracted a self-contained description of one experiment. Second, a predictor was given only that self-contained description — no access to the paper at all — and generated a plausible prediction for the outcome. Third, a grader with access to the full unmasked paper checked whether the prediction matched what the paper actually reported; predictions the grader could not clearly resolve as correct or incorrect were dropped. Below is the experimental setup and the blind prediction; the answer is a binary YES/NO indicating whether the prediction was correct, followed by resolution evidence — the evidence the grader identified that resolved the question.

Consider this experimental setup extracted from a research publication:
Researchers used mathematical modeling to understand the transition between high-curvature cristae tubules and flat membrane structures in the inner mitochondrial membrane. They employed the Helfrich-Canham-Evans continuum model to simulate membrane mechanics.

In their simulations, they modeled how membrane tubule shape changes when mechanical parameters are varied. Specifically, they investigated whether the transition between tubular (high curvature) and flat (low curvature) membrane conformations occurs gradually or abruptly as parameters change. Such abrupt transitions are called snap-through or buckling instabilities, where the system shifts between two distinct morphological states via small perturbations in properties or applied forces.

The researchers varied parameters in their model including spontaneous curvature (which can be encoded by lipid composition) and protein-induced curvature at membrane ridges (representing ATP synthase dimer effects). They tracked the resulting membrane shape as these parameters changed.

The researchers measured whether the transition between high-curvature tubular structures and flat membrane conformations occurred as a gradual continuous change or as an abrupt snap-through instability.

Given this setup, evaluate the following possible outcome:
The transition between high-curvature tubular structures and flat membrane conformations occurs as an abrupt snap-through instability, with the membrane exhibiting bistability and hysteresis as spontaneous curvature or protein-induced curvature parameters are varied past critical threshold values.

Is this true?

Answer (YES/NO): YES